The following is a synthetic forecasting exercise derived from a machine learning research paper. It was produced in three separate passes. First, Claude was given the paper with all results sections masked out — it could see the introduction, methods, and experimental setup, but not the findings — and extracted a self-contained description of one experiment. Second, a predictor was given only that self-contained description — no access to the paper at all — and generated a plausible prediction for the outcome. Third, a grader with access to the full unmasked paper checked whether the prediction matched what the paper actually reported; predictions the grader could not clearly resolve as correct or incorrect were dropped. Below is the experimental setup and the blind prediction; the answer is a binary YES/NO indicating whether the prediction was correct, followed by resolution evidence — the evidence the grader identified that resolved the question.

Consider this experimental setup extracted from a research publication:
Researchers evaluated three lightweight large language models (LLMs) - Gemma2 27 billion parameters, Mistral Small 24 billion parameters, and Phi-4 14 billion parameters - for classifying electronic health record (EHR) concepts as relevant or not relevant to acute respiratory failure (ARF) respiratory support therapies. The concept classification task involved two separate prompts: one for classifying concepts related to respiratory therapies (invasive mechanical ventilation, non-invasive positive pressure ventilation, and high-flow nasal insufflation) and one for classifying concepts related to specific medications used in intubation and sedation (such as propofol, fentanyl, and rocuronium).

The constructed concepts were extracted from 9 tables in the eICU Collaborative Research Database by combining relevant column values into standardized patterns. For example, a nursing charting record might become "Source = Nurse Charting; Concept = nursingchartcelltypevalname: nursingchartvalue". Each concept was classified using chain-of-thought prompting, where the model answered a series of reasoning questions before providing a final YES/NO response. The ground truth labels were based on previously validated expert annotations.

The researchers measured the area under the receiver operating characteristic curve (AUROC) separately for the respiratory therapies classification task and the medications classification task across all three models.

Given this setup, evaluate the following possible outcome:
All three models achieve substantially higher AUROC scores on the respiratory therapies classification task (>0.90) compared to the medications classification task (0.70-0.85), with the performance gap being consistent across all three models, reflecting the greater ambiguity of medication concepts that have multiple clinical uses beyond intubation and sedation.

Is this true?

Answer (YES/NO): NO